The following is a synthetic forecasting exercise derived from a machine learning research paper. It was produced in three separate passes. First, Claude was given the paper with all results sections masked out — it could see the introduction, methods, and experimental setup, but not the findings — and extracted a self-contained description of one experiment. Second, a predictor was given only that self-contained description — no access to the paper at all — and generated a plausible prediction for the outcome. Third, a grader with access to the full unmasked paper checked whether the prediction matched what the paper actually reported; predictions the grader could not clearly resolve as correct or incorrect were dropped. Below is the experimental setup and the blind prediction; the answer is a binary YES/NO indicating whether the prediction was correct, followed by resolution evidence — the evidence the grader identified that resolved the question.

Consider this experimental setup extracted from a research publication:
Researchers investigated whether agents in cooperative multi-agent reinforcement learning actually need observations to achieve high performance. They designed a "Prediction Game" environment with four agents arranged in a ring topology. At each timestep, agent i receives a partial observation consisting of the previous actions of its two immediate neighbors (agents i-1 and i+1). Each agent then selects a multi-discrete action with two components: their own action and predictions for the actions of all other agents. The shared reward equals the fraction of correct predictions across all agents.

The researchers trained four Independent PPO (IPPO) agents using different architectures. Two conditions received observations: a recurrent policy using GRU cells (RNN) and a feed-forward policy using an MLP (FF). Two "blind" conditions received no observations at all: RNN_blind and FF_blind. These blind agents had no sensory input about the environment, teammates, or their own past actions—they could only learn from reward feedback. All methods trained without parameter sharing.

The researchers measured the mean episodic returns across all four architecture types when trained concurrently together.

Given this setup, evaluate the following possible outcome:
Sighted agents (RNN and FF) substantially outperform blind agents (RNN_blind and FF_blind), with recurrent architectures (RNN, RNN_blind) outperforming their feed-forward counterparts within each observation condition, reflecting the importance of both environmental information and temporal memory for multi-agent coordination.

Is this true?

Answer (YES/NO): NO